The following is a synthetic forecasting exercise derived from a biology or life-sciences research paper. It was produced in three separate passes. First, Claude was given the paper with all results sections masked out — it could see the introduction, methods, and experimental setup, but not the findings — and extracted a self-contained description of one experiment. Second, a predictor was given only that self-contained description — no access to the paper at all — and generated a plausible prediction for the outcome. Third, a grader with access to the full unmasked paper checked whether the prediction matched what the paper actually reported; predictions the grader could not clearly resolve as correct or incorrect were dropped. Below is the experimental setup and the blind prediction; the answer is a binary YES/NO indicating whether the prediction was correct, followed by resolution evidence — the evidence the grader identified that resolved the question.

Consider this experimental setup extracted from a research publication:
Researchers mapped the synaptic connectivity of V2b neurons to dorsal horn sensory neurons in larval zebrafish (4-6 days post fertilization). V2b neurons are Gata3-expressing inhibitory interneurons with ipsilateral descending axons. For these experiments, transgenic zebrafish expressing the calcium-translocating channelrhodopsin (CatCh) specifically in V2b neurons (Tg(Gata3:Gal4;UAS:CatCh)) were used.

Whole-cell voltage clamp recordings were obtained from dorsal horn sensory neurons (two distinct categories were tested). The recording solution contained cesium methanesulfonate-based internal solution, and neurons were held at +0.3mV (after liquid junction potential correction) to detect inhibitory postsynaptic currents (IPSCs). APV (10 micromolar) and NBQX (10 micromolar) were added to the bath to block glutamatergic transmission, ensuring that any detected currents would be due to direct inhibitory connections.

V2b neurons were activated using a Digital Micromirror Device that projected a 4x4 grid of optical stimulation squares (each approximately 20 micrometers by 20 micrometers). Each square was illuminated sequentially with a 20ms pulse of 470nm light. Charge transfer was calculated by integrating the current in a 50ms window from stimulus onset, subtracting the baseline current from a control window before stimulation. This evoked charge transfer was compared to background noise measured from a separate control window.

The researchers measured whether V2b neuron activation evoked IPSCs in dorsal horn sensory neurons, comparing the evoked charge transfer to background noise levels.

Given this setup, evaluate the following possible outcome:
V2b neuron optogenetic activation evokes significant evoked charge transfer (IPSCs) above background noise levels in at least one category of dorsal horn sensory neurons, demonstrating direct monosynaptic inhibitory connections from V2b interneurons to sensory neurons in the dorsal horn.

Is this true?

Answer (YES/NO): NO